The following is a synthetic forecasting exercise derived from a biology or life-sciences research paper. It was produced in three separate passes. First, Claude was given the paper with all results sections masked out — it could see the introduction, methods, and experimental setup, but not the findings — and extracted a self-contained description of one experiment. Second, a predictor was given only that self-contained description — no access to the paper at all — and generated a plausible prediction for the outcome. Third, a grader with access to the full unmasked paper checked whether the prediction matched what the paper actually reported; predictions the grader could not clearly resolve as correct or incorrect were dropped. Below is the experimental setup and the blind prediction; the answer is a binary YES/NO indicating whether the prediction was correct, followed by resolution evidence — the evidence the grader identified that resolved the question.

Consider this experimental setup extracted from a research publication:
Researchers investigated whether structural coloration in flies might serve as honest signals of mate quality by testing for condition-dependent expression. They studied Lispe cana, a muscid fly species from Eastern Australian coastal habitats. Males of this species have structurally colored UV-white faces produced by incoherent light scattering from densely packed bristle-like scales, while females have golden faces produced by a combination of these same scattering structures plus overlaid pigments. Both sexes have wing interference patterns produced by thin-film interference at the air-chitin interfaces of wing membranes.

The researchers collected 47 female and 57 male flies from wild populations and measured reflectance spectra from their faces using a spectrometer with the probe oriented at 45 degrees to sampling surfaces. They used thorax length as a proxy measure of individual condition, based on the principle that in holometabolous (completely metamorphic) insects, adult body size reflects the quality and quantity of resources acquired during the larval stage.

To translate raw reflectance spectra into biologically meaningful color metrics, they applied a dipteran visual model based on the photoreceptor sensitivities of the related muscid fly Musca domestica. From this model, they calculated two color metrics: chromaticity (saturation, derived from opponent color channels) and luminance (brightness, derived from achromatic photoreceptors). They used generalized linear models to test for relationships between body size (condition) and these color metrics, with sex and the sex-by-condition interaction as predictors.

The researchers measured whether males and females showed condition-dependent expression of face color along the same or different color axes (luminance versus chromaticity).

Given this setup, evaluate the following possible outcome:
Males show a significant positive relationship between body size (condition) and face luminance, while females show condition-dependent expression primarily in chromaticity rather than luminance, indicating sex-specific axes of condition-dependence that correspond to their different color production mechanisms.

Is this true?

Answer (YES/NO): YES